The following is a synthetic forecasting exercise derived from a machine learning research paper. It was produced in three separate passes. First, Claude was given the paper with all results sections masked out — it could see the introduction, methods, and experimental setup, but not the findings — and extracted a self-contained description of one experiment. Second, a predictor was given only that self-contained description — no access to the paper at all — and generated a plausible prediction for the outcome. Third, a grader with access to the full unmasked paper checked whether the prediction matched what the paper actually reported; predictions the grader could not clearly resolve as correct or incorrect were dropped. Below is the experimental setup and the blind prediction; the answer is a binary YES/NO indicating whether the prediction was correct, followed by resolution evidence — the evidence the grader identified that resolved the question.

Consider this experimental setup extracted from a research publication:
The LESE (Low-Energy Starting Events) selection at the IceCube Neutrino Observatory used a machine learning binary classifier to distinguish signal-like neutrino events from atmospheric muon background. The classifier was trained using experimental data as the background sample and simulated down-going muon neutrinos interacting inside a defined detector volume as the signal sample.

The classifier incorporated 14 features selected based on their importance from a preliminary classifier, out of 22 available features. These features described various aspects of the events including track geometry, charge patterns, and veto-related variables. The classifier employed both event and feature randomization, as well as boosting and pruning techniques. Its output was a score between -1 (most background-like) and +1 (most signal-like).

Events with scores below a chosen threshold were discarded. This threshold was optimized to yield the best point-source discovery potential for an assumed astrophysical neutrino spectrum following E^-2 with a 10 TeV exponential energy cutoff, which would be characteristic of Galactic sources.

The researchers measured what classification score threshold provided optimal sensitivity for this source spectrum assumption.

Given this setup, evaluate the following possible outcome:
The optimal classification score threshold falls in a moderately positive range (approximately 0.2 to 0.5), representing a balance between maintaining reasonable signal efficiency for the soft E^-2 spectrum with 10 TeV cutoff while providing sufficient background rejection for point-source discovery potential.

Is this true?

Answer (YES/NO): YES